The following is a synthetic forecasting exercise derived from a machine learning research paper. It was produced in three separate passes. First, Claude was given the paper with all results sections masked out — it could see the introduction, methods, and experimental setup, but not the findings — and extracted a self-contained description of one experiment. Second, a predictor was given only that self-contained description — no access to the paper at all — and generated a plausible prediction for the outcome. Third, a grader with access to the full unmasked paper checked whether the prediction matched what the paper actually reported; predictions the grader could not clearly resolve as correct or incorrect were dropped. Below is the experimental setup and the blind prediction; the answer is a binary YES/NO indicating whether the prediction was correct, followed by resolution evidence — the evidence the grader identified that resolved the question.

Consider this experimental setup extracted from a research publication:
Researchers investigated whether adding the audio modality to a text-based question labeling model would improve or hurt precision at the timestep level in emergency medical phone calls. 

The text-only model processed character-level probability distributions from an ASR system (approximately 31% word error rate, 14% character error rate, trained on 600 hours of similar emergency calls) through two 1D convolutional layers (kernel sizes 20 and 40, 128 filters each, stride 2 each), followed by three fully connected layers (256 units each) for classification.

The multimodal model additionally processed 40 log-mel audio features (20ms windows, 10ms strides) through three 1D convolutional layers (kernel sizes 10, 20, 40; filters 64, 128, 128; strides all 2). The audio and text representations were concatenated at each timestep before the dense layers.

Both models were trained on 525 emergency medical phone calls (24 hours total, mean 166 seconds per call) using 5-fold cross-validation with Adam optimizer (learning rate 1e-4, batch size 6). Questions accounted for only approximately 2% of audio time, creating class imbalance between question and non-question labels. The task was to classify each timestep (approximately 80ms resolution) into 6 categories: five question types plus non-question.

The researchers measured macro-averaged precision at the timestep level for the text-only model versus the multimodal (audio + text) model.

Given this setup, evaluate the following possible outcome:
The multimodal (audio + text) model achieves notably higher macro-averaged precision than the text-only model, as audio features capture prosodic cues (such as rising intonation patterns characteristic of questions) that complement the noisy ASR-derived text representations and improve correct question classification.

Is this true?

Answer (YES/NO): NO